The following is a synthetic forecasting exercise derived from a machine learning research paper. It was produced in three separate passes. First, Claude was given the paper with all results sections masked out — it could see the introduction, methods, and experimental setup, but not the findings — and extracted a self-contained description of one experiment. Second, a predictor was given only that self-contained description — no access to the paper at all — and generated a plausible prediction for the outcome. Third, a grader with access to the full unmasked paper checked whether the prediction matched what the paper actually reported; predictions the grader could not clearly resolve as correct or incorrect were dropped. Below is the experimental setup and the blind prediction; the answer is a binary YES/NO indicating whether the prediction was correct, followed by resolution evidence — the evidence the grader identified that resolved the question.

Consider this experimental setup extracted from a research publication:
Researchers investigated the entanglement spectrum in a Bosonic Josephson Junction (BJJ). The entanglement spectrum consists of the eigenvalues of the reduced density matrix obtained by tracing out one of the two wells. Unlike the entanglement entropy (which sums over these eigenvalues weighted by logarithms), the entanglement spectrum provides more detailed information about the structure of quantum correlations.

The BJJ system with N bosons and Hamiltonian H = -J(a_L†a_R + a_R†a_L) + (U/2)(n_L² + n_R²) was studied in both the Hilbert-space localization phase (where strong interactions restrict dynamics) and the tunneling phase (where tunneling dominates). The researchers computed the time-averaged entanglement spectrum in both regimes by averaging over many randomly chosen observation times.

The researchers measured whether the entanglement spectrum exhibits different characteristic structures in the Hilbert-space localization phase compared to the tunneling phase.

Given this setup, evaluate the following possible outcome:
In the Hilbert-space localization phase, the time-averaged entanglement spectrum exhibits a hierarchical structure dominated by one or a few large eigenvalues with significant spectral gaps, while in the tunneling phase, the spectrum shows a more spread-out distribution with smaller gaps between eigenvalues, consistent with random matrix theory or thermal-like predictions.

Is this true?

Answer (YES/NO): YES